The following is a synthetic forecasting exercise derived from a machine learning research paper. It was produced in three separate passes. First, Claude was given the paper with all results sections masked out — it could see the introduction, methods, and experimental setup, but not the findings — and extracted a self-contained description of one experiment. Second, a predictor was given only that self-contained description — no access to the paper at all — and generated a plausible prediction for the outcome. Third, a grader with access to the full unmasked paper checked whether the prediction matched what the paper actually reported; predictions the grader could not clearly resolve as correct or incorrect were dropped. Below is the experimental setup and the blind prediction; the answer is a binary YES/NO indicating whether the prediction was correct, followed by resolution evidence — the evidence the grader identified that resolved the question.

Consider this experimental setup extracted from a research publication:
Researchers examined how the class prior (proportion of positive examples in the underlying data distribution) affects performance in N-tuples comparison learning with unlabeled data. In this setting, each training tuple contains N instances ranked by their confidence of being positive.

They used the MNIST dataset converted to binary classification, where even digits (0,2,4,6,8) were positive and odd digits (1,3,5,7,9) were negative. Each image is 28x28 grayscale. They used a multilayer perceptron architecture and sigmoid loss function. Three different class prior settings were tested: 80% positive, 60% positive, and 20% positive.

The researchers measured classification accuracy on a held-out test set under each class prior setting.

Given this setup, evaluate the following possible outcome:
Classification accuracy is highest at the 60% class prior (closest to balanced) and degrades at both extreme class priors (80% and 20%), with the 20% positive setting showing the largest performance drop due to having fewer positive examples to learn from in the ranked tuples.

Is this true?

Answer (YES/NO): NO